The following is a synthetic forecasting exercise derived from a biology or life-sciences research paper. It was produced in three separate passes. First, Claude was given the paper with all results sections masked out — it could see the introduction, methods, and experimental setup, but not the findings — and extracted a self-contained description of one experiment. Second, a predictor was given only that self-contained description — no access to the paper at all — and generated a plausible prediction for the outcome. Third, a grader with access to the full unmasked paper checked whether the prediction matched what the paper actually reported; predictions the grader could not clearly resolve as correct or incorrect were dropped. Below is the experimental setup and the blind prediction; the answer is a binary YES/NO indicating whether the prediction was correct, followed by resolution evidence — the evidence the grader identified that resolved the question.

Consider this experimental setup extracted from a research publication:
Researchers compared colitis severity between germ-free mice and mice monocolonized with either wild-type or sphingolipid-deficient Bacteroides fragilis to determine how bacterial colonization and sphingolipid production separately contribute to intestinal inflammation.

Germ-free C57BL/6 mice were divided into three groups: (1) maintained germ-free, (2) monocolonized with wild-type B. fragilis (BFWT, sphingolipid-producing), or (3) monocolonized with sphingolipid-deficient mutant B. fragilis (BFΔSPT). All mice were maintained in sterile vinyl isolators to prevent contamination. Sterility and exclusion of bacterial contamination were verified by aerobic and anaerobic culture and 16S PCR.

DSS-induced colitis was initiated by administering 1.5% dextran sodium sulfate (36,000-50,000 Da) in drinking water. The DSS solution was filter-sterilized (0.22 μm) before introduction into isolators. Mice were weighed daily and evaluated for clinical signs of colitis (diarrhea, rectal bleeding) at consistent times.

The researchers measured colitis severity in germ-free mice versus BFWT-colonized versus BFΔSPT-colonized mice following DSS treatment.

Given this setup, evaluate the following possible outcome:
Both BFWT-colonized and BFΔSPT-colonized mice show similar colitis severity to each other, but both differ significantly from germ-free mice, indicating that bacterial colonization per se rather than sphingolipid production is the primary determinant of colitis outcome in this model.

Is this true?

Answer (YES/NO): NO